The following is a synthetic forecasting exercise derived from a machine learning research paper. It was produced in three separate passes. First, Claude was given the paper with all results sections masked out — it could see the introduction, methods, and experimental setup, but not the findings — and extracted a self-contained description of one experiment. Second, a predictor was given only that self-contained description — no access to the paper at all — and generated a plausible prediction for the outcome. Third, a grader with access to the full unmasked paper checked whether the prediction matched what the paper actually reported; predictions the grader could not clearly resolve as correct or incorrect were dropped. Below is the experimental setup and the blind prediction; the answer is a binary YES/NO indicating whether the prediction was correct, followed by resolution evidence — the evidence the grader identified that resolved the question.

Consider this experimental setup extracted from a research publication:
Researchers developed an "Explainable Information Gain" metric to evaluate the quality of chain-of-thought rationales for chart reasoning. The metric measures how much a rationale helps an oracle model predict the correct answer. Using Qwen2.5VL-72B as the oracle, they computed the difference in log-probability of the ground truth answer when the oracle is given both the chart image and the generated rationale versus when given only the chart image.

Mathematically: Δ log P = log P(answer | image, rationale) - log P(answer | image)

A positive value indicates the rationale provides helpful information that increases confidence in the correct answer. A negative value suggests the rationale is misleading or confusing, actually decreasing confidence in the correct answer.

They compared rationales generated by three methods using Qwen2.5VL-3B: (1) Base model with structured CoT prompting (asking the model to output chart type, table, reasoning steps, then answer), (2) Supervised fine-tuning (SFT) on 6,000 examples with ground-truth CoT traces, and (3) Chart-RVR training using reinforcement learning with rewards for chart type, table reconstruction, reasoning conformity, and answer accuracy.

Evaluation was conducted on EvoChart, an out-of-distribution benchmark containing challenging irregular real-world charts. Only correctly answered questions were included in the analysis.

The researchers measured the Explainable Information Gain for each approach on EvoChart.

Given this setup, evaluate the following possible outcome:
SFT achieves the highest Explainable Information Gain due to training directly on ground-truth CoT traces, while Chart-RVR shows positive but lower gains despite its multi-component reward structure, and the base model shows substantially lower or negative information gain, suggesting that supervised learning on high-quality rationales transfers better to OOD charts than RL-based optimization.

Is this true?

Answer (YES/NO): NO